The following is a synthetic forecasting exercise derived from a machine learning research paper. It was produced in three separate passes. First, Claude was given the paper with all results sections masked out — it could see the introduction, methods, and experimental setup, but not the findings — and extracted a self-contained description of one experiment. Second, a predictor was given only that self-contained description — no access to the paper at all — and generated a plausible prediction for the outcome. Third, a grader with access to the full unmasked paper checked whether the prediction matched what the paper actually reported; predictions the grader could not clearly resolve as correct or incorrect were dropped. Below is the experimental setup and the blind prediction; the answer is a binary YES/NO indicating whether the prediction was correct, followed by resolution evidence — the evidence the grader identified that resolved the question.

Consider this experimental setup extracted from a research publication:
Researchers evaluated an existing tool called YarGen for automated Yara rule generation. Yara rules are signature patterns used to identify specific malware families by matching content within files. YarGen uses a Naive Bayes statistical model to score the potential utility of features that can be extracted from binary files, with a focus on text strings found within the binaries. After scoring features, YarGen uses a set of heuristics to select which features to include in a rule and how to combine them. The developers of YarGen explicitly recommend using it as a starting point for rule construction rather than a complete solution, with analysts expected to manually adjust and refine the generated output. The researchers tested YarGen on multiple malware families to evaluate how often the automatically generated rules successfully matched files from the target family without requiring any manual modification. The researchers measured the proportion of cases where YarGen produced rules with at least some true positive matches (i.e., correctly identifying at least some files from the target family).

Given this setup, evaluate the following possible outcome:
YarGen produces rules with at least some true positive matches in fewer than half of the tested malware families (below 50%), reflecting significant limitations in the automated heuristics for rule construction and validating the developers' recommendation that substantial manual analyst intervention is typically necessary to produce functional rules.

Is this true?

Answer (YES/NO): YES